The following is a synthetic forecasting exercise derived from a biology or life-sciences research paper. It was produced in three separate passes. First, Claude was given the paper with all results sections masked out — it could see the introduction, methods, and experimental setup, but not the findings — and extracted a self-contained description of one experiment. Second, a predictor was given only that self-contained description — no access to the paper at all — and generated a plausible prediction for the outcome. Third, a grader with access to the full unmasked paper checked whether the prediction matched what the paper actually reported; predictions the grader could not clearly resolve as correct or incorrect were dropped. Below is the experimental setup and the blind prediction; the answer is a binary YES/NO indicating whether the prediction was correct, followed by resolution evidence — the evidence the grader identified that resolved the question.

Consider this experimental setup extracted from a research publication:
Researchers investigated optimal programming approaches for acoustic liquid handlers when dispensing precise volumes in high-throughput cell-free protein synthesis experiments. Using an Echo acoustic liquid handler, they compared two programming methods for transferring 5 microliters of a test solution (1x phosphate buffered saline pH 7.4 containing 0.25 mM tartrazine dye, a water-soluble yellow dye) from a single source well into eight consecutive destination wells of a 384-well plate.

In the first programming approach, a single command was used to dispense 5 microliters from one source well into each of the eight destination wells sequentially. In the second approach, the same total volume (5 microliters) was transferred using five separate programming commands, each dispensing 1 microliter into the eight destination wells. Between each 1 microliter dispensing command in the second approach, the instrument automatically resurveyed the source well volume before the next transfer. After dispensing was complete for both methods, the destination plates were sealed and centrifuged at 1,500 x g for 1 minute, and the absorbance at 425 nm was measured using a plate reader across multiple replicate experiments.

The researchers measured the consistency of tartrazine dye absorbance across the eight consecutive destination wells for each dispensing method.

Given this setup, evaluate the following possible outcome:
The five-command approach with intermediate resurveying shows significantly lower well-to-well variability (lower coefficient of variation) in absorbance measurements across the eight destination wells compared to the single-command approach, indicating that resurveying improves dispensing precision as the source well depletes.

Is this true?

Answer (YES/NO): YES